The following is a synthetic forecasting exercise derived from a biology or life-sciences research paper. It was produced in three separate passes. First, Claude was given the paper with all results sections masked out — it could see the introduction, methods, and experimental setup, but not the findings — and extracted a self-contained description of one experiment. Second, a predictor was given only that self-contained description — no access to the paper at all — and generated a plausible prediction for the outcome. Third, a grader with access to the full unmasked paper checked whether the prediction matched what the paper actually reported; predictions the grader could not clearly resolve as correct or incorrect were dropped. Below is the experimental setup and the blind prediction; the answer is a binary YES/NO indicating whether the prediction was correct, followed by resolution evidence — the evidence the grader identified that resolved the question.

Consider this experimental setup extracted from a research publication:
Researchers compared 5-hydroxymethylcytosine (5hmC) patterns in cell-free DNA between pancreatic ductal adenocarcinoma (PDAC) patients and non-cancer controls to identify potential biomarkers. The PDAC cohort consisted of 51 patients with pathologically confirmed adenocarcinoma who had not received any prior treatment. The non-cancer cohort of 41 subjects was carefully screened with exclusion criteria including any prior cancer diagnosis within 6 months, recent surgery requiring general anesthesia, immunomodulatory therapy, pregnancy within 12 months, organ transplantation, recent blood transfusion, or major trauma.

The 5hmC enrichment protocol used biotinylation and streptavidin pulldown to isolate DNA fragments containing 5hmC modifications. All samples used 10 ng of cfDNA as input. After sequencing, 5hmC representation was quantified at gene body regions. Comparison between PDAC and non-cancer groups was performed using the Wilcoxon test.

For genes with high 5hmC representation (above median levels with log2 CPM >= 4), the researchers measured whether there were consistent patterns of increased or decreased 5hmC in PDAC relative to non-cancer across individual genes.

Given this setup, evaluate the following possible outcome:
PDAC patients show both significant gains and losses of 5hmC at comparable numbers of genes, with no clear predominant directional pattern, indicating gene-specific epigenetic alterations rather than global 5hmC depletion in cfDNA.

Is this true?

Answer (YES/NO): YES